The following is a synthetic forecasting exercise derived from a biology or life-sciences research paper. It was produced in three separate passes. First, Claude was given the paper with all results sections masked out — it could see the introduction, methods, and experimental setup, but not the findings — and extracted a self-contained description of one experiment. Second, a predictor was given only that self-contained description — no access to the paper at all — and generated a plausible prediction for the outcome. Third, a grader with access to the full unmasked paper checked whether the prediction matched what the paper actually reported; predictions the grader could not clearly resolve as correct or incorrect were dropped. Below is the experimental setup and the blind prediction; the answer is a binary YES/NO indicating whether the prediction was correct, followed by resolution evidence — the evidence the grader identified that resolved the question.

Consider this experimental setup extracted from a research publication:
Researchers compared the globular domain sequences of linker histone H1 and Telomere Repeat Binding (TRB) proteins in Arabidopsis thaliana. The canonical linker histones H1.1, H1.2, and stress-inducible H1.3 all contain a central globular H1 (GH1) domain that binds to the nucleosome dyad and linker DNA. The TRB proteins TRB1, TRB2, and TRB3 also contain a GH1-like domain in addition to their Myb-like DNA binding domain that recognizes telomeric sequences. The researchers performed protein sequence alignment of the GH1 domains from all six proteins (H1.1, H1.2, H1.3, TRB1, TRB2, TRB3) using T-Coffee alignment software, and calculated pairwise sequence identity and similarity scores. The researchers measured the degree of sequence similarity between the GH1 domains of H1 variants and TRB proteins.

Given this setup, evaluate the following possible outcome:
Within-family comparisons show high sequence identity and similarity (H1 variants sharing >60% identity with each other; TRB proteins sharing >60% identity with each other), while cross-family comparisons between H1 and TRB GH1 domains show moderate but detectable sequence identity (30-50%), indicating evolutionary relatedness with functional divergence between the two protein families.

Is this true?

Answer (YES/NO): NO